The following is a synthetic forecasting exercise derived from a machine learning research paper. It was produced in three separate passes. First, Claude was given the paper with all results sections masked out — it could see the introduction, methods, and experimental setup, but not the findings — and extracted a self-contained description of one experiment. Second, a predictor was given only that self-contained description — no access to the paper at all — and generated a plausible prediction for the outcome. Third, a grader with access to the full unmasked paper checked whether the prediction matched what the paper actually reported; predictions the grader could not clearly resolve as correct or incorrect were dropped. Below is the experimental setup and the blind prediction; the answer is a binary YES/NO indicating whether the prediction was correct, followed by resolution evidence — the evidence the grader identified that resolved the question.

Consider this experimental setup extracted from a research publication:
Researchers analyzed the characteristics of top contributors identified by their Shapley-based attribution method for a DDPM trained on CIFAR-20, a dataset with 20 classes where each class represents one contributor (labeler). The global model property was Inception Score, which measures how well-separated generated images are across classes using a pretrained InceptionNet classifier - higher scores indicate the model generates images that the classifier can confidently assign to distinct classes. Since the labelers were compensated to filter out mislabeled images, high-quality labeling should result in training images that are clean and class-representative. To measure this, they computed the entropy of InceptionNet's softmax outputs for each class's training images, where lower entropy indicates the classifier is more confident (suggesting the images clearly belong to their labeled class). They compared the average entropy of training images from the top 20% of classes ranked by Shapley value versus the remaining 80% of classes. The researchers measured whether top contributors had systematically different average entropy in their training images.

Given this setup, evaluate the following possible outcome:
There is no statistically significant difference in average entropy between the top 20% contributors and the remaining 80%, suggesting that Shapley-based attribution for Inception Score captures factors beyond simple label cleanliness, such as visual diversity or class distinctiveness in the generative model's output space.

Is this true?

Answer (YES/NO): NO